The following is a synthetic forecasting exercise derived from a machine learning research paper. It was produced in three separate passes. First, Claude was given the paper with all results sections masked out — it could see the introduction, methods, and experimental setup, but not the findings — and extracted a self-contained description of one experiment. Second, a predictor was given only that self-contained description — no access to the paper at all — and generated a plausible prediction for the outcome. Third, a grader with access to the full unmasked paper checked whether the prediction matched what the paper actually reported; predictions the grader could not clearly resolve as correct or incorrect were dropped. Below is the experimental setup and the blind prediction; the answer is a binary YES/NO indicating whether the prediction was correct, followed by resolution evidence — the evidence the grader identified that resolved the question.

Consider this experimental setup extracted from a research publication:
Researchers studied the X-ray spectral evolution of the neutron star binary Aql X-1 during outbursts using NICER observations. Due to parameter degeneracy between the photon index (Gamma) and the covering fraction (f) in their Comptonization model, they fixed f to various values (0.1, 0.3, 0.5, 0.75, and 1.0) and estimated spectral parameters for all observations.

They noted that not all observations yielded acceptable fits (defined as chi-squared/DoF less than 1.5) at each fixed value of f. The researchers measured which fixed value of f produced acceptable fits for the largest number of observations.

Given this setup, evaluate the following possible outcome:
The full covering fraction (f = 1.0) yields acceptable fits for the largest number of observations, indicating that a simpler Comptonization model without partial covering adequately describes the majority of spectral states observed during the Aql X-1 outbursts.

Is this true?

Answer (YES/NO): NO